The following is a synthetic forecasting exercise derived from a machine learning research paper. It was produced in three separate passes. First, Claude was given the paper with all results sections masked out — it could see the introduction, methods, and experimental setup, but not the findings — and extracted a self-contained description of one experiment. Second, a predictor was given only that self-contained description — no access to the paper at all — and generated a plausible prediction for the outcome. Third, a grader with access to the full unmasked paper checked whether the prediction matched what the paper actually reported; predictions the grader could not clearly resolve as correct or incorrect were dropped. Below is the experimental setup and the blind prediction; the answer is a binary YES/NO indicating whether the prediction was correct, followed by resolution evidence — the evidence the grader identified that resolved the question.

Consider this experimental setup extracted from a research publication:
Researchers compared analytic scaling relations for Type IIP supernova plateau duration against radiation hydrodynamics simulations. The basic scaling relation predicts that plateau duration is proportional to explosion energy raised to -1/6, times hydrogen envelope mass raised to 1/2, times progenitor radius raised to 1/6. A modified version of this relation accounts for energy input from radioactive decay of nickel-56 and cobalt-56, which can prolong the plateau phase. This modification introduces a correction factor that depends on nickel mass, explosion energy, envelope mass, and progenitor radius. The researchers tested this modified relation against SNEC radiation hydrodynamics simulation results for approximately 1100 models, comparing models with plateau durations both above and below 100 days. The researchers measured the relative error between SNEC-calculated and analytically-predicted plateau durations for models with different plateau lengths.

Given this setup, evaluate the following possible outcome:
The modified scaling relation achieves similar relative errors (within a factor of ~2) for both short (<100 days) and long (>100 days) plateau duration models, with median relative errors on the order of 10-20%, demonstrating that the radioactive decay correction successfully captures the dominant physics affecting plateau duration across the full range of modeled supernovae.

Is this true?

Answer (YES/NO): NO